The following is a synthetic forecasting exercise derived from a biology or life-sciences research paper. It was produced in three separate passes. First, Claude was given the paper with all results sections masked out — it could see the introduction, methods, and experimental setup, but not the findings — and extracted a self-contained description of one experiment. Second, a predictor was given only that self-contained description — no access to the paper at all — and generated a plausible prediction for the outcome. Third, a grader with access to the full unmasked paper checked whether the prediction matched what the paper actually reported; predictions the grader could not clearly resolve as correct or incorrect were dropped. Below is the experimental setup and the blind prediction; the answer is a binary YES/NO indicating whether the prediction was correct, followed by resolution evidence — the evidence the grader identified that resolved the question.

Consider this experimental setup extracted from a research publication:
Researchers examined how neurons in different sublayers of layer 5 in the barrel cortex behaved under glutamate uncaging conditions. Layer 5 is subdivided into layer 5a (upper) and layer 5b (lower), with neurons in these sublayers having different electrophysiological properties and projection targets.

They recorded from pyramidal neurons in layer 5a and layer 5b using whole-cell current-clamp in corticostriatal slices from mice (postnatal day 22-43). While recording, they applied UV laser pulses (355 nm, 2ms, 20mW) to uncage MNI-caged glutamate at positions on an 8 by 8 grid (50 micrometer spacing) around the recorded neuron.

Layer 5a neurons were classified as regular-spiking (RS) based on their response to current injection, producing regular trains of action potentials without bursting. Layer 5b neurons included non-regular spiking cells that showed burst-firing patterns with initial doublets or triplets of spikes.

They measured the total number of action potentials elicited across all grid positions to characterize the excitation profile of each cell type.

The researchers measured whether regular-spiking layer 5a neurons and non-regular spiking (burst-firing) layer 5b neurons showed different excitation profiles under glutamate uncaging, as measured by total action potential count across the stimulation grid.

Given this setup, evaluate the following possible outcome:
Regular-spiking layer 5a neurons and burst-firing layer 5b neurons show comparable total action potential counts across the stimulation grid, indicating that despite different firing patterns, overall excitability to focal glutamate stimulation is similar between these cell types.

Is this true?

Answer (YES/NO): NO